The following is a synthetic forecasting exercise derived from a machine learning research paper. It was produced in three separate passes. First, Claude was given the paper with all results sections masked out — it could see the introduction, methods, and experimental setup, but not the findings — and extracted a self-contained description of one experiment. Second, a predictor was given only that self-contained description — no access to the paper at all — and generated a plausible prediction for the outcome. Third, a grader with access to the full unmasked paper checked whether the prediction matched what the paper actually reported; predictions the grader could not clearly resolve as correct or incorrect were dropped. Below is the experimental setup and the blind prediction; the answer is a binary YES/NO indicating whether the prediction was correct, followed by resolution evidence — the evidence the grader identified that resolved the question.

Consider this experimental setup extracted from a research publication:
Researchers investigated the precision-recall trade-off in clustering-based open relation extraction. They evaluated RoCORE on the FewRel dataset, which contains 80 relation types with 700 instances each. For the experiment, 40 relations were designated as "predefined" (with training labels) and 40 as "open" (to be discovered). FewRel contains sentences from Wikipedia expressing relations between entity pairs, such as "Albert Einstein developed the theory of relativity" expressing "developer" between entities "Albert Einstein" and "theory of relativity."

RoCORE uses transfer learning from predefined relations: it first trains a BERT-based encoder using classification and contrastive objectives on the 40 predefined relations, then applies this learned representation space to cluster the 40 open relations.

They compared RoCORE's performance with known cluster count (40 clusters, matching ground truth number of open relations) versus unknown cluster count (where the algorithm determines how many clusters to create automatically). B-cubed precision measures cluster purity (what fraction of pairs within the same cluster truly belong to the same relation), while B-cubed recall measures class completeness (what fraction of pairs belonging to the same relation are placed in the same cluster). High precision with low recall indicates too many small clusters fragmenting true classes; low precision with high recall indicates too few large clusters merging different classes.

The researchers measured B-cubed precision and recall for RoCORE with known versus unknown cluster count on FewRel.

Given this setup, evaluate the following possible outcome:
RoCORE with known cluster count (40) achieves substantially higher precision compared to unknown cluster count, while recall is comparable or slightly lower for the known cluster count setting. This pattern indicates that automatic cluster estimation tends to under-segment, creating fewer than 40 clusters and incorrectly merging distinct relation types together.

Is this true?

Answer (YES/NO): YES